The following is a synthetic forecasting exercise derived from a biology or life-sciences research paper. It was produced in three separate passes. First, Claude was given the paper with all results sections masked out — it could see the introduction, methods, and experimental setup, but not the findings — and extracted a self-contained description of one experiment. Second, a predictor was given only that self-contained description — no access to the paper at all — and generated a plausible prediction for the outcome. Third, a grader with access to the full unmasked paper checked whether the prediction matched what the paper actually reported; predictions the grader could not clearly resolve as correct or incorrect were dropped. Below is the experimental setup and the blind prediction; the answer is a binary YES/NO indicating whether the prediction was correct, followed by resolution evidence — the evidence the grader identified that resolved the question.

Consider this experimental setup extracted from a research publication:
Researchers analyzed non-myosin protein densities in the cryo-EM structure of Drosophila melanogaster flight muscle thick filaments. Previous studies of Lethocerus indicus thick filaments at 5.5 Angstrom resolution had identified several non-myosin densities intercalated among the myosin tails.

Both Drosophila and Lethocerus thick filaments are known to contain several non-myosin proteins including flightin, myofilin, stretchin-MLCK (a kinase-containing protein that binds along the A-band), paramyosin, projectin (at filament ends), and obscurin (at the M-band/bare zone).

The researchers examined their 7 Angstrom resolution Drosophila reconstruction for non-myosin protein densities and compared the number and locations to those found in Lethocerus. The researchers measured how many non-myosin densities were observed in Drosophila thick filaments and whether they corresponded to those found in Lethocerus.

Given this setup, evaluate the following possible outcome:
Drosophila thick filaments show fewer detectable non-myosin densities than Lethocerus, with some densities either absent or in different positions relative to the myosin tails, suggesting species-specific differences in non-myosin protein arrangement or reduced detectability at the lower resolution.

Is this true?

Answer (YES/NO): NO